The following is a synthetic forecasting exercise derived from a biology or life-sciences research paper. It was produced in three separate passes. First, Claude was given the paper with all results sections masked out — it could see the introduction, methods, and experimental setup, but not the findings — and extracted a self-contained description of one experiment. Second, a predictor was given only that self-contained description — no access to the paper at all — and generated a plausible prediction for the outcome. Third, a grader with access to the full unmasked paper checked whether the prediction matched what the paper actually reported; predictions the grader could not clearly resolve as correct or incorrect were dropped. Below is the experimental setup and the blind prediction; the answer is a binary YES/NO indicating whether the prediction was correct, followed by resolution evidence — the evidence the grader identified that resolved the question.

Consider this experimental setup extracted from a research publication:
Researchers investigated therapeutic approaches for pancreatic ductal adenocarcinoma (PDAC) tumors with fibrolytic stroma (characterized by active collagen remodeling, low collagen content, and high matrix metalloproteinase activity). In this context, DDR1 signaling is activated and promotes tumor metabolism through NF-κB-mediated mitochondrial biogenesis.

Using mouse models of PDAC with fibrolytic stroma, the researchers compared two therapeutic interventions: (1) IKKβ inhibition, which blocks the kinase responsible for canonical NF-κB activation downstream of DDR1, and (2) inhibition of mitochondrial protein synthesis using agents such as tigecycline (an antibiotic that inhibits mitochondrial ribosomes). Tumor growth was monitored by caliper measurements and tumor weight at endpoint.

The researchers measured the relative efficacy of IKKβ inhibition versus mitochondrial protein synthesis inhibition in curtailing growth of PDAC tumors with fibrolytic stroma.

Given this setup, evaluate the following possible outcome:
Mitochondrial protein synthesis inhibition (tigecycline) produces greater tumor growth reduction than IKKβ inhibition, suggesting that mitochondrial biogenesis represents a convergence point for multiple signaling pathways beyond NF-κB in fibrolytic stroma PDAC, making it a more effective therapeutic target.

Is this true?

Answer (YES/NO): NO